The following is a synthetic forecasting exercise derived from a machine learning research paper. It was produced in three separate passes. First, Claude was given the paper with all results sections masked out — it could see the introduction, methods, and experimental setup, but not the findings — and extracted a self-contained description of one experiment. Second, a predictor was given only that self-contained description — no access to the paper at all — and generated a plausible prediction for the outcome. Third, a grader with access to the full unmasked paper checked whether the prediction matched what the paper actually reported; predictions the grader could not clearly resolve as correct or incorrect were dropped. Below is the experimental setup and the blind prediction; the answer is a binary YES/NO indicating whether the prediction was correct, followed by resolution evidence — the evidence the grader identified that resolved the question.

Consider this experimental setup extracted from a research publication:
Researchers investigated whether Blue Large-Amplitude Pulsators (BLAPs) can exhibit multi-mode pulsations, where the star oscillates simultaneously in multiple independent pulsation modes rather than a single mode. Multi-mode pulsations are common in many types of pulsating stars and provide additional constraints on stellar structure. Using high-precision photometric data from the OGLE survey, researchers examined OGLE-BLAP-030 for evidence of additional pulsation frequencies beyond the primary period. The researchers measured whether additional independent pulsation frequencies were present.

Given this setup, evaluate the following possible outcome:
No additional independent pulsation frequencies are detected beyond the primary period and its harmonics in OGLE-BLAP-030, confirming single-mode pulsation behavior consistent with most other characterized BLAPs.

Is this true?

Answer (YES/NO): NO